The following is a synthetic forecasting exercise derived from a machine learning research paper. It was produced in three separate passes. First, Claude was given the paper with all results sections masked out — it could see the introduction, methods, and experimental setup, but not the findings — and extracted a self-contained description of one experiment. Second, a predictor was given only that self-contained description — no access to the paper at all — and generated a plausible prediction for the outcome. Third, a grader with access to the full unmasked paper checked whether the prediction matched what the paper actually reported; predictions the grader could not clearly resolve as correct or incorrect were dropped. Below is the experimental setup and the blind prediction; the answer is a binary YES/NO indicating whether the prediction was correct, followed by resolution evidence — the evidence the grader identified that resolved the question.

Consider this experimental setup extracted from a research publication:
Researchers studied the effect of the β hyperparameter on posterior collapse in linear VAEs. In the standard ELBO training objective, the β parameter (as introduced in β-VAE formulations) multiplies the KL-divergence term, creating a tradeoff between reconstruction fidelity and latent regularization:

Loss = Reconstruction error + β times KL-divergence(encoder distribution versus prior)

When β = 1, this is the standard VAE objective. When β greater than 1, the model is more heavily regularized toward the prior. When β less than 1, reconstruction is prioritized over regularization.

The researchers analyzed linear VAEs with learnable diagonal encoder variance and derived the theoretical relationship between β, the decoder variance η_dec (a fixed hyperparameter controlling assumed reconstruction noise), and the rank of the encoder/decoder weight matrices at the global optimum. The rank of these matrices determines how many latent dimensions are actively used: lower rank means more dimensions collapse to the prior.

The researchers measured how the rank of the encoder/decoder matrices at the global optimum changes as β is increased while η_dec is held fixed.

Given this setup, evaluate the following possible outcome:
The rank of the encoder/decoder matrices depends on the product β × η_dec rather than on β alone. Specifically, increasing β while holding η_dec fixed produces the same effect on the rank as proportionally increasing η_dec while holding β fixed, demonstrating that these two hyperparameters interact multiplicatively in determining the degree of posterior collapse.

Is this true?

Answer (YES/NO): NO